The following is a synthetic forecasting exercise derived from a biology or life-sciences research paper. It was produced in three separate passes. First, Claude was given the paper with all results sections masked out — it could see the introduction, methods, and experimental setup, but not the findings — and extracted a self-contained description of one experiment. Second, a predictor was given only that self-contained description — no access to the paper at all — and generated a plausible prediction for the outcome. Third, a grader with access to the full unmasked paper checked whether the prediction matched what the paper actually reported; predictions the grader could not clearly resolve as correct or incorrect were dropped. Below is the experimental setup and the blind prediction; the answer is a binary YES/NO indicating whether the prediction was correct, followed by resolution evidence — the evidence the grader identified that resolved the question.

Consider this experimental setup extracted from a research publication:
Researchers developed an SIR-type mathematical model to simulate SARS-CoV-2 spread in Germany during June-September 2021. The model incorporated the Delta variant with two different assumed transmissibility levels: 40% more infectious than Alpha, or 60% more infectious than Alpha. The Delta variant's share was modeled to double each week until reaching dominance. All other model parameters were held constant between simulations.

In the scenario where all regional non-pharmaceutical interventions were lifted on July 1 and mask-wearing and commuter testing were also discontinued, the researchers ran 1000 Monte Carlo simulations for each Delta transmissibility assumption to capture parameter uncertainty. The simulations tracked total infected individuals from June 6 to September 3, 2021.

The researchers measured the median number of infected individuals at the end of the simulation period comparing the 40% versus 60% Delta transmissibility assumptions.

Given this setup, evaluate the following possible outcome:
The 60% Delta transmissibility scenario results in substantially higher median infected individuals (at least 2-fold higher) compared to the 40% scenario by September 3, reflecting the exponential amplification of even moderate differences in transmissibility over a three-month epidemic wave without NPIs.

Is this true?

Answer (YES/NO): YES